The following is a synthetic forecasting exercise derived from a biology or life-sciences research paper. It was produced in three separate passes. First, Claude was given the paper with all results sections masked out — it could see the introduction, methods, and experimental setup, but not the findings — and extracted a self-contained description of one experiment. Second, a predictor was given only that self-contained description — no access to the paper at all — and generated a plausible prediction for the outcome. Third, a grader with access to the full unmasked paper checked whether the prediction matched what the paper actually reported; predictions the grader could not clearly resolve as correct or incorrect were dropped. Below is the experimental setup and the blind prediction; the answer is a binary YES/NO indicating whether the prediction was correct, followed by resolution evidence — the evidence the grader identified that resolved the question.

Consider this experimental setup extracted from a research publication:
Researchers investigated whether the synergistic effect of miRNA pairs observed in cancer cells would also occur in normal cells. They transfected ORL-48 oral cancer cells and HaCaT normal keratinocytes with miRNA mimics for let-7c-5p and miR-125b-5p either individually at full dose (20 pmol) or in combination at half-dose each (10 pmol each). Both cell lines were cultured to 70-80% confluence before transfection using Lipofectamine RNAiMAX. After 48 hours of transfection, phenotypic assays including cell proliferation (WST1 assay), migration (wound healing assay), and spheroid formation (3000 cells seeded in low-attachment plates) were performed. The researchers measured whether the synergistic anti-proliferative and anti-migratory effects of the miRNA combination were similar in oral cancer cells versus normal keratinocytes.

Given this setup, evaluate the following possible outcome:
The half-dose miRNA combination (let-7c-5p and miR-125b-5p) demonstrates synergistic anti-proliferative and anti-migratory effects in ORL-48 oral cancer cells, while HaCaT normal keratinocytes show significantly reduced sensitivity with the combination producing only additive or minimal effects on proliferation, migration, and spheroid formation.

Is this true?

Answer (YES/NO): YES